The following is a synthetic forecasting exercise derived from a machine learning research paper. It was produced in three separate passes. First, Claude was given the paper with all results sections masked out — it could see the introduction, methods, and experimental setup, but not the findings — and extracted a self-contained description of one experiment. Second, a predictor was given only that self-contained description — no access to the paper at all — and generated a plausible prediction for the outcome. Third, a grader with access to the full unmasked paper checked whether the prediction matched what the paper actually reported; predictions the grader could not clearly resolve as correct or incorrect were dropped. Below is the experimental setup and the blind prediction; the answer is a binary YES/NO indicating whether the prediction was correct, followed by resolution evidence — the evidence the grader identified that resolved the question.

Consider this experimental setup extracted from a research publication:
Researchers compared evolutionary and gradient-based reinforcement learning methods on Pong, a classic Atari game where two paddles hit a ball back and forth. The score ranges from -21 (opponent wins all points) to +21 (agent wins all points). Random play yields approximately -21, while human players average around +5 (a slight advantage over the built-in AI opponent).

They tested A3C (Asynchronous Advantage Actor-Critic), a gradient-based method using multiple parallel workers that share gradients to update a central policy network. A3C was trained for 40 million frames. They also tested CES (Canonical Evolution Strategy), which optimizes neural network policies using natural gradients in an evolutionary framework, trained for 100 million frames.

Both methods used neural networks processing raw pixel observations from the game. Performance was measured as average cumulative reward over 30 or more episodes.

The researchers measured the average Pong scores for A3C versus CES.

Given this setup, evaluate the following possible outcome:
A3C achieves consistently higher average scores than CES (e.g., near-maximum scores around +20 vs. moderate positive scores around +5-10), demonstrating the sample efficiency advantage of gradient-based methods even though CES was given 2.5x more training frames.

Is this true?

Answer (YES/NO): NO